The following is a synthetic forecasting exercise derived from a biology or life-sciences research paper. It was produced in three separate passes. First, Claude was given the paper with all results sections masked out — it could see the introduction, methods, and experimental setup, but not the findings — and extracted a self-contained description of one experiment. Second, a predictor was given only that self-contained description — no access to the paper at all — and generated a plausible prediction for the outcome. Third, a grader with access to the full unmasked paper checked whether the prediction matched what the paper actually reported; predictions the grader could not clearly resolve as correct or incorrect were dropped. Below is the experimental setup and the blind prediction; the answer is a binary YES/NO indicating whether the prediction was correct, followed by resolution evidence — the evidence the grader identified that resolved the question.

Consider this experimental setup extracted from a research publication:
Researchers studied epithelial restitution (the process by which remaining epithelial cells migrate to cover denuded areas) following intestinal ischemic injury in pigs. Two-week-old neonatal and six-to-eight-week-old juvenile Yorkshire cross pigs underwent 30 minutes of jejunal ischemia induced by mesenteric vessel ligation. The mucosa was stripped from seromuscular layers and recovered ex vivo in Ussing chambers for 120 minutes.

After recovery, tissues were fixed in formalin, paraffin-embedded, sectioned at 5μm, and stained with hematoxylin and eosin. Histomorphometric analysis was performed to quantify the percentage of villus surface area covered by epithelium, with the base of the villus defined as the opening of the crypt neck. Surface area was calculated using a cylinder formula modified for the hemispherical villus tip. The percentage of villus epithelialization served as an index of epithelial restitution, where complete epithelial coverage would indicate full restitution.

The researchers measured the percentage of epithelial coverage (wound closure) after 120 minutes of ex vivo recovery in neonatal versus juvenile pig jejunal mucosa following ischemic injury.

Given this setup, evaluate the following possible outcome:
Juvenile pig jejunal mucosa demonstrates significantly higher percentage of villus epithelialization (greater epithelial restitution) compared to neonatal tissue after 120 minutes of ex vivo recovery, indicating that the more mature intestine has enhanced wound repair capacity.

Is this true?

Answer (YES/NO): YES